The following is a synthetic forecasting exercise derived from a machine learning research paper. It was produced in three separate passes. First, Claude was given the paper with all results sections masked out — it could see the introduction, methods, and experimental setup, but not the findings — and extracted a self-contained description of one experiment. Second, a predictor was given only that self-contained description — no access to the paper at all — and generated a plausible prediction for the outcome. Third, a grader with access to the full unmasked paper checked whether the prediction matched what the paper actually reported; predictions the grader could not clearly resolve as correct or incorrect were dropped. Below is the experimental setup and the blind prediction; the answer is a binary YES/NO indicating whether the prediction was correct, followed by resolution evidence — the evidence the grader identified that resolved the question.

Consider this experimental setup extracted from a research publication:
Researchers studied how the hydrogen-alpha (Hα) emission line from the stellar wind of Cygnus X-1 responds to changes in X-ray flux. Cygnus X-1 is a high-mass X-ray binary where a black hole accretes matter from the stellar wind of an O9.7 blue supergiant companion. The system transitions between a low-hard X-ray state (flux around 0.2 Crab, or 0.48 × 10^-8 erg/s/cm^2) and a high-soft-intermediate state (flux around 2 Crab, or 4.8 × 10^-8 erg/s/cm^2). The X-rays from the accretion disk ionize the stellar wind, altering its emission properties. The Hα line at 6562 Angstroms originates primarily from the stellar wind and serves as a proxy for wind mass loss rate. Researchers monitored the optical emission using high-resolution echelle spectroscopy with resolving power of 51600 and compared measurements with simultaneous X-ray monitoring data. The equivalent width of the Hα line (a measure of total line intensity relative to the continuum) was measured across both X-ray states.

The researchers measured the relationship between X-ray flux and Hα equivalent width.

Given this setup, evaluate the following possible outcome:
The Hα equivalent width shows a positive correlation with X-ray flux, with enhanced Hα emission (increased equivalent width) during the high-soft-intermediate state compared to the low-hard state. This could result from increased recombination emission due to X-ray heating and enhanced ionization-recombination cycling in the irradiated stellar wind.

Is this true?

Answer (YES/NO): NO